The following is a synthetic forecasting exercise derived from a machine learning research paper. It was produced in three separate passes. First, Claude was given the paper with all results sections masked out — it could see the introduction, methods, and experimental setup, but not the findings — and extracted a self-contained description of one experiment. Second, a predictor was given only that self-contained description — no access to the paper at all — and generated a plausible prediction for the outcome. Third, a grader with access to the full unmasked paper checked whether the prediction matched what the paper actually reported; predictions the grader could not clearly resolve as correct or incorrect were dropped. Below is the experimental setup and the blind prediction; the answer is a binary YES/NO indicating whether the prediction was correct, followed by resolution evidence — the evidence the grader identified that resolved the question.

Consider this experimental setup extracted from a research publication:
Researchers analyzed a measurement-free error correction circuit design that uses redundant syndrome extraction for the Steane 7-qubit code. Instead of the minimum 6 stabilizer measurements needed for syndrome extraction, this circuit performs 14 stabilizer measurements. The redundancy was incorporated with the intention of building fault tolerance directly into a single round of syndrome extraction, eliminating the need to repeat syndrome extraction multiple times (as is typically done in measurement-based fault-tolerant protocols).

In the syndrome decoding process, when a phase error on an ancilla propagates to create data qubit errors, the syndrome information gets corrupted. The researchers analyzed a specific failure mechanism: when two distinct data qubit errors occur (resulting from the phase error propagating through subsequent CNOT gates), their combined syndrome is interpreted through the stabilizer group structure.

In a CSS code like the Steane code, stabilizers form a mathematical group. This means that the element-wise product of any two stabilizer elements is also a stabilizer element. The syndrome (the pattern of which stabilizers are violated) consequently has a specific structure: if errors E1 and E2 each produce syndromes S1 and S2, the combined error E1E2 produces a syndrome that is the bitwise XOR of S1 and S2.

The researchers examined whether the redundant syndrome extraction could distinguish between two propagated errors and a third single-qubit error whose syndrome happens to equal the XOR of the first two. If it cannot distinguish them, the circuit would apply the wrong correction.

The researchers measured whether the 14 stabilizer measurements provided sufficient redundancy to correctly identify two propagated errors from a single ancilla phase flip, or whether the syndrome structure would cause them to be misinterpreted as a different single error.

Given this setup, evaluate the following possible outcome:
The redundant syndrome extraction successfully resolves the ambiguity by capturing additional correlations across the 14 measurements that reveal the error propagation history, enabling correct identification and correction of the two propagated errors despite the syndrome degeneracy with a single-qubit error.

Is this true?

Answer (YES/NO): NO